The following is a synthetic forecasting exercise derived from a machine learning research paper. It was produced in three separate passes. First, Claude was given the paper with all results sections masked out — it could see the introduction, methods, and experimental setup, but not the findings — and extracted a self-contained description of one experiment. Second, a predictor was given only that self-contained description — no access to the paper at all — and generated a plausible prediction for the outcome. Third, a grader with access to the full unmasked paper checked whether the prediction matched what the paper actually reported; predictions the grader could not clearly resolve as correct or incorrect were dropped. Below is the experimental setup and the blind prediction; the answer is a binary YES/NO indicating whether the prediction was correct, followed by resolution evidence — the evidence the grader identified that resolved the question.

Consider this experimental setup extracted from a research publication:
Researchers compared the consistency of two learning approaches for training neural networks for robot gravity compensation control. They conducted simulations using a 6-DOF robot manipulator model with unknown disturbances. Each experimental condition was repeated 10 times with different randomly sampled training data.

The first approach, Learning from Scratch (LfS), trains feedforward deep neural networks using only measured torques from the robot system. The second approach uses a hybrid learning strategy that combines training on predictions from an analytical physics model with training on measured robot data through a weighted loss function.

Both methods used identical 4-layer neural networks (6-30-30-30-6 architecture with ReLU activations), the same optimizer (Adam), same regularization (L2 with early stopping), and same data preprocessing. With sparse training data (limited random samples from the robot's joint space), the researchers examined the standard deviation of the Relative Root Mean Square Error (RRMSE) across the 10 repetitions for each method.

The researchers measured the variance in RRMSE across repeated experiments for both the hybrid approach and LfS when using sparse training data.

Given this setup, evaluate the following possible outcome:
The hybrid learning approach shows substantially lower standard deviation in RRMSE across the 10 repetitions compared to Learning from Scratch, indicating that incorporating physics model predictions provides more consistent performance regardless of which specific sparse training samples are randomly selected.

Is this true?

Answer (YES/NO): YES